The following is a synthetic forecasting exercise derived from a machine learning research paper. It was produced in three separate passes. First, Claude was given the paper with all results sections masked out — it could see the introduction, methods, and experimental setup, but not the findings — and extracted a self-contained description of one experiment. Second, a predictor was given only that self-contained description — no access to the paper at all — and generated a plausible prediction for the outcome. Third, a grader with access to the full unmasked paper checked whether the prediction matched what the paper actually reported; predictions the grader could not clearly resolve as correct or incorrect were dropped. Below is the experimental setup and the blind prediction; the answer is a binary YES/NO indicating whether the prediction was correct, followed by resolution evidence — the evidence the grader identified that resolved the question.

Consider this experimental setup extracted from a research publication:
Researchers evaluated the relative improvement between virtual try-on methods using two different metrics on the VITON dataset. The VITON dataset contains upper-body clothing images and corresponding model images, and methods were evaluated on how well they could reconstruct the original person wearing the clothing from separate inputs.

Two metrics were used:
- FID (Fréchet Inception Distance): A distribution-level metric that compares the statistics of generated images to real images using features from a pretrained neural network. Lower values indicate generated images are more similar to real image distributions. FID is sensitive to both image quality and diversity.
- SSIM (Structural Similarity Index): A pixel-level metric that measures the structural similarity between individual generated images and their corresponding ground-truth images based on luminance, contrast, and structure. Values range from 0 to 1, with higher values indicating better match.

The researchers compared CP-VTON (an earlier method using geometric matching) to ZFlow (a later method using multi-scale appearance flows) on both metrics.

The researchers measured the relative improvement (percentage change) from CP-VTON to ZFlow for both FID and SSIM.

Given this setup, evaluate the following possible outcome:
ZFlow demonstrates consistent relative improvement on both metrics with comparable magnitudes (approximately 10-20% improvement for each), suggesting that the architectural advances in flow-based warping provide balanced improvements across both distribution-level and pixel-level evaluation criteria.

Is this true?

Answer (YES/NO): NO